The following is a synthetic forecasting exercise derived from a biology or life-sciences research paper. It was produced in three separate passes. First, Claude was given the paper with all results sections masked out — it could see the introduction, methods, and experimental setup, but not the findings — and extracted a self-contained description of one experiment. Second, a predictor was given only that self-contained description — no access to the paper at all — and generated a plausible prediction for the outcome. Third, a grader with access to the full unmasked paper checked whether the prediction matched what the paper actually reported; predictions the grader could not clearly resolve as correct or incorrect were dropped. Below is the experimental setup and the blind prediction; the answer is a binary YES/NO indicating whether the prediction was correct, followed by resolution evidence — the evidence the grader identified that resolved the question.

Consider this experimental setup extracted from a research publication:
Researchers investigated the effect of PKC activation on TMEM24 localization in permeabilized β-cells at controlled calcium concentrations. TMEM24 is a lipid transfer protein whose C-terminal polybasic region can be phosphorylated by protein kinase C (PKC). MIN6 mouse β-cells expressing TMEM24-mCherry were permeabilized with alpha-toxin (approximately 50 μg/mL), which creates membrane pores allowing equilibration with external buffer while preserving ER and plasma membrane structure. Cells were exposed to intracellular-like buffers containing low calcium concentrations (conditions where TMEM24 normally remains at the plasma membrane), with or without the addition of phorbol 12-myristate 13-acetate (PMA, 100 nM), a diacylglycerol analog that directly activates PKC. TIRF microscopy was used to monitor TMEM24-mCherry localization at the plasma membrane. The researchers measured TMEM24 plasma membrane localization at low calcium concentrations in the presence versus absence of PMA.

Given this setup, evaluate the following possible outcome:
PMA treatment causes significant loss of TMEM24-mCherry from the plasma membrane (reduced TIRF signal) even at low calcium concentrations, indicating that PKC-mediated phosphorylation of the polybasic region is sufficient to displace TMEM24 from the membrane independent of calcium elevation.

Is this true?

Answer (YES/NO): YES